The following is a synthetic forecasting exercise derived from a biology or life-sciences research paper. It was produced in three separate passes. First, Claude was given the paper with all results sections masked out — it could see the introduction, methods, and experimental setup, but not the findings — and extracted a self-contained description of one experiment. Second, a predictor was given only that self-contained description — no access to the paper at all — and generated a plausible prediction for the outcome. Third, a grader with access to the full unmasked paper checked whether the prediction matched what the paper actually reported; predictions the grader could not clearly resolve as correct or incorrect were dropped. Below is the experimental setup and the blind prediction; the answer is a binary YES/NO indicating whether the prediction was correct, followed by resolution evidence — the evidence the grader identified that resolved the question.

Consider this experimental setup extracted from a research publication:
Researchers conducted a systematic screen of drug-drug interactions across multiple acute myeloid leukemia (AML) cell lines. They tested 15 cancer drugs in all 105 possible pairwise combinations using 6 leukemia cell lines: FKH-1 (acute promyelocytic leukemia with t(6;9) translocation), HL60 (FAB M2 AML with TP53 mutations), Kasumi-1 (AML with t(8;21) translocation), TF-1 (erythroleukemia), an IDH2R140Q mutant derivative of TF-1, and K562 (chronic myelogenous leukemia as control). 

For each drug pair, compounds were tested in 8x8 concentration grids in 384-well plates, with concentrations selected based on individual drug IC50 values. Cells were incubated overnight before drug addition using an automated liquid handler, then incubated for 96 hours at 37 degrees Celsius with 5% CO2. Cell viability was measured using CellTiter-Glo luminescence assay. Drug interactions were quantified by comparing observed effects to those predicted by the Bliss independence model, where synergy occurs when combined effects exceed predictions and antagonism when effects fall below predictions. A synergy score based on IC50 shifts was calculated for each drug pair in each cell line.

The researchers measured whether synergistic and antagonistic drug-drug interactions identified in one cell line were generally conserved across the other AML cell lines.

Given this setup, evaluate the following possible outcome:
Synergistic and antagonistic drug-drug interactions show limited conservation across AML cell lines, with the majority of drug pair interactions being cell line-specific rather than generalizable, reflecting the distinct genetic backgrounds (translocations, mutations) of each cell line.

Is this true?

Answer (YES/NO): YES